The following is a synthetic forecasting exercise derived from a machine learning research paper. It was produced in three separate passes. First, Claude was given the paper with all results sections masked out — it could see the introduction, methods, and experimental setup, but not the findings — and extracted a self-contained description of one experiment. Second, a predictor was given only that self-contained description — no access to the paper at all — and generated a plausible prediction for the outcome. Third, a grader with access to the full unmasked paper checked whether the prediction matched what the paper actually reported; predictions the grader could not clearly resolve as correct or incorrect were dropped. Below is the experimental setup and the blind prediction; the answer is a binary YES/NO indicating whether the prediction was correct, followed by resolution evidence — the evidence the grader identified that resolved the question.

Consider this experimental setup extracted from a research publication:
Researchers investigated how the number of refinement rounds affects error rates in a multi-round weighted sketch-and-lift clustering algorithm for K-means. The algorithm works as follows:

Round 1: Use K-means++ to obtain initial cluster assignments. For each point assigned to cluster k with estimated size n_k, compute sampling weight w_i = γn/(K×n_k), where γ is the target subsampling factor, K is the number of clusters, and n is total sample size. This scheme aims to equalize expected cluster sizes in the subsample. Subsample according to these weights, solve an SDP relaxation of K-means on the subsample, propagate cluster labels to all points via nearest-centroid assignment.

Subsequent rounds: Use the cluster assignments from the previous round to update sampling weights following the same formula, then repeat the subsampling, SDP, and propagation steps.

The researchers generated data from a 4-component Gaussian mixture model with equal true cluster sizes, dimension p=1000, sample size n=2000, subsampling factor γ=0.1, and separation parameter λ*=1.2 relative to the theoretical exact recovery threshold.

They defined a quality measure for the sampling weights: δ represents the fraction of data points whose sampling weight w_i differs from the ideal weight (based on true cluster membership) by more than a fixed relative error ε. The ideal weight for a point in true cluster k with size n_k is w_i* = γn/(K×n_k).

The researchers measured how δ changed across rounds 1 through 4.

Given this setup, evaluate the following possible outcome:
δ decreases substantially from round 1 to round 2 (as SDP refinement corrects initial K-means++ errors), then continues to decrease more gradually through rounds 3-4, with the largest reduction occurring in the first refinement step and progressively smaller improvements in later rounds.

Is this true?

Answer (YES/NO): YES